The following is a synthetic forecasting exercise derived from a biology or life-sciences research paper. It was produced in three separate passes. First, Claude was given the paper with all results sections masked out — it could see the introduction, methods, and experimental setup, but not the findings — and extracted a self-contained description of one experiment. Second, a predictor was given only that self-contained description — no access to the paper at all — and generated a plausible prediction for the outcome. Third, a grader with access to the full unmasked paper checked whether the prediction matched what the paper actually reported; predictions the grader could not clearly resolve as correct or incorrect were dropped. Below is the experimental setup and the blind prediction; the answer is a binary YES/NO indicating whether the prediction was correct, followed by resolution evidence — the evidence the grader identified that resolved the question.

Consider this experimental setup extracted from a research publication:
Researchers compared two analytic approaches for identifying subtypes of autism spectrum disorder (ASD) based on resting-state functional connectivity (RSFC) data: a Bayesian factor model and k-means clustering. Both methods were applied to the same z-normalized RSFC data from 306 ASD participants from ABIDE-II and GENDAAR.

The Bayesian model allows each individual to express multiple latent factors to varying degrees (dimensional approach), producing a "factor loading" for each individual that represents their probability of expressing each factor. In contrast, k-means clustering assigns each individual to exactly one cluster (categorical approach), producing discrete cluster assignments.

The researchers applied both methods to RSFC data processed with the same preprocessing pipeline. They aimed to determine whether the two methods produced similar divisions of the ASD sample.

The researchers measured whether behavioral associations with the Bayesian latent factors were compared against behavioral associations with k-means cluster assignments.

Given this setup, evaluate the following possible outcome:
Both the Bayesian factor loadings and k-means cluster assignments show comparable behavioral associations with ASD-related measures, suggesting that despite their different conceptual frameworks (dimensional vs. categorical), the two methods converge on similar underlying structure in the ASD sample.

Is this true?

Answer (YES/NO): NO